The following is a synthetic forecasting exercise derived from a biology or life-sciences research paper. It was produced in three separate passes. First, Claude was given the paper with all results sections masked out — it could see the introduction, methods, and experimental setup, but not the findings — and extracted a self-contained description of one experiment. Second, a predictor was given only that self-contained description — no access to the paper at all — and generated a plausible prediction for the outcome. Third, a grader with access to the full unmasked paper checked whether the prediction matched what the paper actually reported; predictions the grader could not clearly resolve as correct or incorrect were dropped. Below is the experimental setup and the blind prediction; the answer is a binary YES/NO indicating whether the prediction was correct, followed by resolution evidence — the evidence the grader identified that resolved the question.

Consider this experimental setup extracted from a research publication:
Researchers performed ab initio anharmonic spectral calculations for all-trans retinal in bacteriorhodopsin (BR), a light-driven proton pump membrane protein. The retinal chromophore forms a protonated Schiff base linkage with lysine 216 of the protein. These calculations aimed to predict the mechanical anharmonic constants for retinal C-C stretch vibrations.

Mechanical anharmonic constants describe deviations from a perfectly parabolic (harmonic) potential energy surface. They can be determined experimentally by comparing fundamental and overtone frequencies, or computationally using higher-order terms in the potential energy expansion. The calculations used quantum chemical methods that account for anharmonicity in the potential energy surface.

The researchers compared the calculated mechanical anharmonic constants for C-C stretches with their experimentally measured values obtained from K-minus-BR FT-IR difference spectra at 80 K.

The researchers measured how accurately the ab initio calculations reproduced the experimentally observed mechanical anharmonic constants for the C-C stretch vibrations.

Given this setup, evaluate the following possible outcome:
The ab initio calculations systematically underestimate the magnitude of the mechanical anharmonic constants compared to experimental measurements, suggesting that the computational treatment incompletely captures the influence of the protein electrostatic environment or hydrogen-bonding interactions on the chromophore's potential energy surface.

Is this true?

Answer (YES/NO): NO